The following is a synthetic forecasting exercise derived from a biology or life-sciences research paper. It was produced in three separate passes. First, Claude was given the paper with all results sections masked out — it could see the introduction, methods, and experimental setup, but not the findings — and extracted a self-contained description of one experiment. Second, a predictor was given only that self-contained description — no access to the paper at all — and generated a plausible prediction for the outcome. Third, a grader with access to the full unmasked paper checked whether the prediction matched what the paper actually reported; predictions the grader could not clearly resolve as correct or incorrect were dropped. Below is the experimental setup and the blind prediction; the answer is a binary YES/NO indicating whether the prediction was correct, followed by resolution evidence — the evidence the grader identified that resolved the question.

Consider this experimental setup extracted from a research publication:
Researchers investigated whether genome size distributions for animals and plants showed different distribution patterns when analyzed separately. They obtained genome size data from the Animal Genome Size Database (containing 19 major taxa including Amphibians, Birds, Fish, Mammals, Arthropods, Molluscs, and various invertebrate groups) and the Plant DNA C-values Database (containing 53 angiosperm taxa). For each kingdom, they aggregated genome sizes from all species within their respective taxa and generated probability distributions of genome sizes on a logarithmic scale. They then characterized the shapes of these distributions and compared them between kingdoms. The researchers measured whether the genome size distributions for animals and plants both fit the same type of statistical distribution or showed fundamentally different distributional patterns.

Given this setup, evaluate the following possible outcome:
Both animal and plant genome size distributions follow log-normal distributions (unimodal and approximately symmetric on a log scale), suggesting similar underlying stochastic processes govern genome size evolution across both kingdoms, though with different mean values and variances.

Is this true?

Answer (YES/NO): YES